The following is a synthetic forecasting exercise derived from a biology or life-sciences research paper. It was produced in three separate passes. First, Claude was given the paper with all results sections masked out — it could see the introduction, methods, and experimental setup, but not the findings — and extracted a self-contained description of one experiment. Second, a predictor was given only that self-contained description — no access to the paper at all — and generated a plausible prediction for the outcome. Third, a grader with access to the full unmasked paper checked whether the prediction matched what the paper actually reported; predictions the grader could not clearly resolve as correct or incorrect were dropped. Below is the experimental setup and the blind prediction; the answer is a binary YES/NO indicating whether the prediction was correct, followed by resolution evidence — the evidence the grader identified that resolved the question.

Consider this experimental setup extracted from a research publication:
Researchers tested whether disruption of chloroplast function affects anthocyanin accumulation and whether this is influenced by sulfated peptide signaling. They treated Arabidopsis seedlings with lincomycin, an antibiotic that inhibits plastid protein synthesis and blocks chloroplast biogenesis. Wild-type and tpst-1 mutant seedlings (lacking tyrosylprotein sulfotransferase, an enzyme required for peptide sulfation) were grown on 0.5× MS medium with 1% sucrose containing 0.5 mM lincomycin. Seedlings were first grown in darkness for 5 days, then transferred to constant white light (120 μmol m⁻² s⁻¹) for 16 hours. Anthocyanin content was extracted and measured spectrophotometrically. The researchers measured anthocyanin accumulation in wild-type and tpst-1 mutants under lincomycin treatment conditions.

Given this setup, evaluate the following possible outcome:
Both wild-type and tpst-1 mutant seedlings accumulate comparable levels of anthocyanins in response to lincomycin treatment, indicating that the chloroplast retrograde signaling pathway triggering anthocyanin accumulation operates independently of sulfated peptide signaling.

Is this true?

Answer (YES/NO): NO